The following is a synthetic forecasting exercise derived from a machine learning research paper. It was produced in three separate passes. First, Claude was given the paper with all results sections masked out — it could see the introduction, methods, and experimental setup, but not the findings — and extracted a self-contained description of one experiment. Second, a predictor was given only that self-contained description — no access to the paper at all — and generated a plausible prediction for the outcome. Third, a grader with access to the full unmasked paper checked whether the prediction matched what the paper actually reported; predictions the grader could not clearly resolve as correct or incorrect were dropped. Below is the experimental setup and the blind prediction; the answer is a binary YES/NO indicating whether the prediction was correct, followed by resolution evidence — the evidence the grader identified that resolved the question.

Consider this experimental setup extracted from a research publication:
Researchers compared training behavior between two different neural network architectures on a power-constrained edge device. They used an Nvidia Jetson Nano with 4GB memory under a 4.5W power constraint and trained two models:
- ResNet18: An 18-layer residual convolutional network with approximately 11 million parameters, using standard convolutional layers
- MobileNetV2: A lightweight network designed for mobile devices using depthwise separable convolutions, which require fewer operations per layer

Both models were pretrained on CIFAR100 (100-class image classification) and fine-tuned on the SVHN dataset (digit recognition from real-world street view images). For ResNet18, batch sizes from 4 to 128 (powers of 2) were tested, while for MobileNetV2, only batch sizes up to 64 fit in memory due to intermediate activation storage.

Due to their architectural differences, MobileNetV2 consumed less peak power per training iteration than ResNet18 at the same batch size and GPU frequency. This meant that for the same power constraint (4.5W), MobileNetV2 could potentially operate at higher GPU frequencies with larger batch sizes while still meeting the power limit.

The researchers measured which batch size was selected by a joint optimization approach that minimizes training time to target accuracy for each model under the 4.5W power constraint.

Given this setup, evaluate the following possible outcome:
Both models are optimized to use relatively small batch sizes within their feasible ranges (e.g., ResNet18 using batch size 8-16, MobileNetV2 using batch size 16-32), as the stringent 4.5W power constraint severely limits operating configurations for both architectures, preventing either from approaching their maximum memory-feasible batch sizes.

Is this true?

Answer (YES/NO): NO